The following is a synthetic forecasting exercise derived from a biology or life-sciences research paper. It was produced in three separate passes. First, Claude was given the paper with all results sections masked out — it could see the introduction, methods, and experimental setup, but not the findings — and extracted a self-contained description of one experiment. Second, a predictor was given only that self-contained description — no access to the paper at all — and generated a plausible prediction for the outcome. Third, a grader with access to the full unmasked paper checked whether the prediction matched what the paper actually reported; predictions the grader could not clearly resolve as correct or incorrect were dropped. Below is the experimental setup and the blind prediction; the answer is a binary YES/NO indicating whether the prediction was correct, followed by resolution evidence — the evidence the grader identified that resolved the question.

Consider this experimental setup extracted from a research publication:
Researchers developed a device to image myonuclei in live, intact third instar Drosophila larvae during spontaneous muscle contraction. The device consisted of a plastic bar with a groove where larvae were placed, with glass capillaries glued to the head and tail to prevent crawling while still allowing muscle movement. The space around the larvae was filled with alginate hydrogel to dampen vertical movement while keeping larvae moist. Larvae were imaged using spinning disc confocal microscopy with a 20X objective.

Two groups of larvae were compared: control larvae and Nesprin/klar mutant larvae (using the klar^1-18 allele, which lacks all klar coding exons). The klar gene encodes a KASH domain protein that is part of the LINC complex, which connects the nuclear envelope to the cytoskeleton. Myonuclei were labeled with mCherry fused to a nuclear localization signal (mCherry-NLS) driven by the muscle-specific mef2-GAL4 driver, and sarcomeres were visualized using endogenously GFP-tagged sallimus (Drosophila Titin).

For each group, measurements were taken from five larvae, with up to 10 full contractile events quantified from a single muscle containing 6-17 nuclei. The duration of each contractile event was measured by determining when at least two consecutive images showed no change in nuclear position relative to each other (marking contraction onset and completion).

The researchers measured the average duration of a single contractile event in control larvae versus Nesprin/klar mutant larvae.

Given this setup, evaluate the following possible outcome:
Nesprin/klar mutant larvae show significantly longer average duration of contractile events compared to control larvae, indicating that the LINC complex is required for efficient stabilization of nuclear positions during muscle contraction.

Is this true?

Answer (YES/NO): NO